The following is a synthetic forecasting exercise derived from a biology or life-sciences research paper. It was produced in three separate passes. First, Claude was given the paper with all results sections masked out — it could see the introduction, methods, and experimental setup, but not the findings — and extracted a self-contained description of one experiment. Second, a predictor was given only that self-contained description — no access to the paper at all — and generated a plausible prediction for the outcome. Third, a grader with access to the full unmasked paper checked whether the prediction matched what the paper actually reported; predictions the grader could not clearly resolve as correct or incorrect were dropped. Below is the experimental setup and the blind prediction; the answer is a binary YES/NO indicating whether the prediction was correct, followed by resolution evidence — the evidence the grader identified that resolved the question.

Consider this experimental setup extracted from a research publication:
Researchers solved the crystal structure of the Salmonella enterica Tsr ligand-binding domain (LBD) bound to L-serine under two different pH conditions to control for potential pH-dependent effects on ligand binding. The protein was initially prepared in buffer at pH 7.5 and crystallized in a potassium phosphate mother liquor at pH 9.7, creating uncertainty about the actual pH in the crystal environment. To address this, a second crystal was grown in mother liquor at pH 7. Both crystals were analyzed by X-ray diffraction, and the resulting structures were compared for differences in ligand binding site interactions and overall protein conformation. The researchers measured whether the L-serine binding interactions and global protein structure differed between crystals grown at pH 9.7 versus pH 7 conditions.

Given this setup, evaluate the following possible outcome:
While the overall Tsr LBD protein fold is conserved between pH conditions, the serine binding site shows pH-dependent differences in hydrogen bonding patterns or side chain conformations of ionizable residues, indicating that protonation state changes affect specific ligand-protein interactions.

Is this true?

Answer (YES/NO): NO